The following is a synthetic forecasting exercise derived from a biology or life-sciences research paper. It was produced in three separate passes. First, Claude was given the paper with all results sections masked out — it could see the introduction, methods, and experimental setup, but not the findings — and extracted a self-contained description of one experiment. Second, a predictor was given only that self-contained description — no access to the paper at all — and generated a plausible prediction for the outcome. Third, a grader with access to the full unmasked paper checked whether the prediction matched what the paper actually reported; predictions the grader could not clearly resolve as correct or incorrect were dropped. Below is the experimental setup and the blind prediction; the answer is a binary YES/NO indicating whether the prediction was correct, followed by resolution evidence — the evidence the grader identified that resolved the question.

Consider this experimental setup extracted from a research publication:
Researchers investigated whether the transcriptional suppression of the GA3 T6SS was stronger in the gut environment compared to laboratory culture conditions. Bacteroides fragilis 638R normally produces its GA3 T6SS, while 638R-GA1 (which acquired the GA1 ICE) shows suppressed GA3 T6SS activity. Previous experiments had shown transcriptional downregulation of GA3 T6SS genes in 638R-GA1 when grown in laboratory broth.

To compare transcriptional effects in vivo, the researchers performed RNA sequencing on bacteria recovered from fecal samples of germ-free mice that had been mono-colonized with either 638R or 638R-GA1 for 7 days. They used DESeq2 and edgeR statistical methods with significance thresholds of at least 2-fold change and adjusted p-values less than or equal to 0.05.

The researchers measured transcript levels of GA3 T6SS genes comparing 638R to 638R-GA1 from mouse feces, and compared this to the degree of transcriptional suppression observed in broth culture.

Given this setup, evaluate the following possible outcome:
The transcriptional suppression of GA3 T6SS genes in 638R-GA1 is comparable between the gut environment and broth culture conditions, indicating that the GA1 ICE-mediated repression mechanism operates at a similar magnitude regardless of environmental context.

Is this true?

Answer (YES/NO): NO